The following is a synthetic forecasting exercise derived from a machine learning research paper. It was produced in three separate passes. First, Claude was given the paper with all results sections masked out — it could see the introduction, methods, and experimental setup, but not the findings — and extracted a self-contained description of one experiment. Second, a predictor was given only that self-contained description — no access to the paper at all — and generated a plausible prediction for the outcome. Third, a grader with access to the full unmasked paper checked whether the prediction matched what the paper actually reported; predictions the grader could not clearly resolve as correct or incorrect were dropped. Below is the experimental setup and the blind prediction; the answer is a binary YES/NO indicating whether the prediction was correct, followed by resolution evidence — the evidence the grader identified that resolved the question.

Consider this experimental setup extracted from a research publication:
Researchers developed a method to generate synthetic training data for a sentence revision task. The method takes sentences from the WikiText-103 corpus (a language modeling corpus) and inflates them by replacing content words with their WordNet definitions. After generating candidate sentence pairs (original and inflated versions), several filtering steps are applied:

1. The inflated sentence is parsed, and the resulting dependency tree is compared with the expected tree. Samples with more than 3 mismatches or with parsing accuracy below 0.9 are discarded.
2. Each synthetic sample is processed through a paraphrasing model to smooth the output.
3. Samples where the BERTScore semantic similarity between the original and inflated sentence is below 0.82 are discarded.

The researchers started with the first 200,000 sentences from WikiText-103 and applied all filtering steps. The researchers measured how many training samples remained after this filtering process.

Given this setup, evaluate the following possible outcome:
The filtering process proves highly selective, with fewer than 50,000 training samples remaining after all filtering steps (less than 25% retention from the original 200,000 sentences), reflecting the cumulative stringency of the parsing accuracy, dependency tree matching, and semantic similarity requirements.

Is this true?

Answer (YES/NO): NO